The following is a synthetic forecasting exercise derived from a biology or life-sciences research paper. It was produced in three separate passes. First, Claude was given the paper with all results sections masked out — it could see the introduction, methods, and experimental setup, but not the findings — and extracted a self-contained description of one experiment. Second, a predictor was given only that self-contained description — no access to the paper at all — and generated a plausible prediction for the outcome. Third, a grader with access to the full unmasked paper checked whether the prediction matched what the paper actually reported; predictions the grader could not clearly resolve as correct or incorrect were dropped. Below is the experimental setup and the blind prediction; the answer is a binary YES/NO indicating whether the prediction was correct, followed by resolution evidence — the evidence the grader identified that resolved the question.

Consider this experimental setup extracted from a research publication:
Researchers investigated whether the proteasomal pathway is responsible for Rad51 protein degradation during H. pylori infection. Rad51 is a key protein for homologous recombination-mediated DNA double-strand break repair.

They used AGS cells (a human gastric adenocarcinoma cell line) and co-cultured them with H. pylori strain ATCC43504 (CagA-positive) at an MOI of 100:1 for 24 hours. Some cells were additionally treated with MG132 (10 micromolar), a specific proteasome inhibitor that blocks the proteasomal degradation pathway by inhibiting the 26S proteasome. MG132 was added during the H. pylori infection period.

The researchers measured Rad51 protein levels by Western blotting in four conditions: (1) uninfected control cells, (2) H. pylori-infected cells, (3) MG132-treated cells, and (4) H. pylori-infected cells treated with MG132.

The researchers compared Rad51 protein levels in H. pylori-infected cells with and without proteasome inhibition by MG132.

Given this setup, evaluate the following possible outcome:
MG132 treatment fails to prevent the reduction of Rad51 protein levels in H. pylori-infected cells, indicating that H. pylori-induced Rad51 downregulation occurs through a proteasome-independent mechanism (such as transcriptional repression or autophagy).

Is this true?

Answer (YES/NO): NO